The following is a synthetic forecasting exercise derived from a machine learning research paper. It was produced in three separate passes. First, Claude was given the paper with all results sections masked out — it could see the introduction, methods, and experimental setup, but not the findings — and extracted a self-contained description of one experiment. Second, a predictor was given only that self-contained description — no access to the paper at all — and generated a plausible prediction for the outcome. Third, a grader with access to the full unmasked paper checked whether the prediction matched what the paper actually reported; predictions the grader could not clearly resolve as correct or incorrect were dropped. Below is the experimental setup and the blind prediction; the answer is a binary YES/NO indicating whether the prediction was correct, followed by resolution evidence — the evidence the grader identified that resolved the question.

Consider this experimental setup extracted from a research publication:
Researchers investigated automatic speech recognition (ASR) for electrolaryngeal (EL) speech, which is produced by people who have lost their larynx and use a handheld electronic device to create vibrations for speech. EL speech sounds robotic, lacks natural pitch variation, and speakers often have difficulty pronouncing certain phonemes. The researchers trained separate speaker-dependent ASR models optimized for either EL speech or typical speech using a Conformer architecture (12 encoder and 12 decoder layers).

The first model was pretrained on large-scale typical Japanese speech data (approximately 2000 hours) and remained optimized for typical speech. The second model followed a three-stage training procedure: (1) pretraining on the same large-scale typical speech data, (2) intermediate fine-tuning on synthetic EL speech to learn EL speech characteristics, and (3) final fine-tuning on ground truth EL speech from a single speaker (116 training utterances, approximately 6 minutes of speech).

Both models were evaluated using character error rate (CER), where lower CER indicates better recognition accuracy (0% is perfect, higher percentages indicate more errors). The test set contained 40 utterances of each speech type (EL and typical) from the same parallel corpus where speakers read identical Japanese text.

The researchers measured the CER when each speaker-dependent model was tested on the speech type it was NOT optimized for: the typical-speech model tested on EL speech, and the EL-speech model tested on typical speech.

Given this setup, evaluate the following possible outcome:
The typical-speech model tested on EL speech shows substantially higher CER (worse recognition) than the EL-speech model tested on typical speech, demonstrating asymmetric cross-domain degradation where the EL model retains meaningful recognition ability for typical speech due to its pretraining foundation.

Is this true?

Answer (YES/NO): NO